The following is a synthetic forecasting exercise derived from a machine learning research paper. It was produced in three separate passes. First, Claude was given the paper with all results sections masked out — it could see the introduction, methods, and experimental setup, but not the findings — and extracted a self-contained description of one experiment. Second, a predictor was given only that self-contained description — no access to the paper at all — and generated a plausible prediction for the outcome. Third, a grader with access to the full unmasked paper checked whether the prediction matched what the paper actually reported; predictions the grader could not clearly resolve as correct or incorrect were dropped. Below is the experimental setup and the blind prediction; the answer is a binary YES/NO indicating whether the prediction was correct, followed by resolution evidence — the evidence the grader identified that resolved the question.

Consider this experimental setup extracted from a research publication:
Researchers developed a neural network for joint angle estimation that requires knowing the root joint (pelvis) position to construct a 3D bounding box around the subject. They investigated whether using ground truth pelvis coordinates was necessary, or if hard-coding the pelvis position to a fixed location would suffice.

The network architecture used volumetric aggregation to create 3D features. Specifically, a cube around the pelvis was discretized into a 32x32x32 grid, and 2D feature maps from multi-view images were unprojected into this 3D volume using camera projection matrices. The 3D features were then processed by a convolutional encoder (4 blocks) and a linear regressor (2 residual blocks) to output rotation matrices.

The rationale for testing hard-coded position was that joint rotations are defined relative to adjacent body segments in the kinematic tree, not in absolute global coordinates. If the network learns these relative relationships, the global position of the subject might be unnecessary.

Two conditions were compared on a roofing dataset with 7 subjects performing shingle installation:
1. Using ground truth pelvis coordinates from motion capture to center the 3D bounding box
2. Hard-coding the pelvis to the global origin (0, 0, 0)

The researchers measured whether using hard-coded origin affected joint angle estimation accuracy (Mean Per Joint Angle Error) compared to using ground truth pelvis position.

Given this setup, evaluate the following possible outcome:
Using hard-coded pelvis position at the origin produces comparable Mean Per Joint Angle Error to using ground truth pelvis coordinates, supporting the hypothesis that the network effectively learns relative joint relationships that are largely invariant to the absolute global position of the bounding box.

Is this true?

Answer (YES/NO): YES